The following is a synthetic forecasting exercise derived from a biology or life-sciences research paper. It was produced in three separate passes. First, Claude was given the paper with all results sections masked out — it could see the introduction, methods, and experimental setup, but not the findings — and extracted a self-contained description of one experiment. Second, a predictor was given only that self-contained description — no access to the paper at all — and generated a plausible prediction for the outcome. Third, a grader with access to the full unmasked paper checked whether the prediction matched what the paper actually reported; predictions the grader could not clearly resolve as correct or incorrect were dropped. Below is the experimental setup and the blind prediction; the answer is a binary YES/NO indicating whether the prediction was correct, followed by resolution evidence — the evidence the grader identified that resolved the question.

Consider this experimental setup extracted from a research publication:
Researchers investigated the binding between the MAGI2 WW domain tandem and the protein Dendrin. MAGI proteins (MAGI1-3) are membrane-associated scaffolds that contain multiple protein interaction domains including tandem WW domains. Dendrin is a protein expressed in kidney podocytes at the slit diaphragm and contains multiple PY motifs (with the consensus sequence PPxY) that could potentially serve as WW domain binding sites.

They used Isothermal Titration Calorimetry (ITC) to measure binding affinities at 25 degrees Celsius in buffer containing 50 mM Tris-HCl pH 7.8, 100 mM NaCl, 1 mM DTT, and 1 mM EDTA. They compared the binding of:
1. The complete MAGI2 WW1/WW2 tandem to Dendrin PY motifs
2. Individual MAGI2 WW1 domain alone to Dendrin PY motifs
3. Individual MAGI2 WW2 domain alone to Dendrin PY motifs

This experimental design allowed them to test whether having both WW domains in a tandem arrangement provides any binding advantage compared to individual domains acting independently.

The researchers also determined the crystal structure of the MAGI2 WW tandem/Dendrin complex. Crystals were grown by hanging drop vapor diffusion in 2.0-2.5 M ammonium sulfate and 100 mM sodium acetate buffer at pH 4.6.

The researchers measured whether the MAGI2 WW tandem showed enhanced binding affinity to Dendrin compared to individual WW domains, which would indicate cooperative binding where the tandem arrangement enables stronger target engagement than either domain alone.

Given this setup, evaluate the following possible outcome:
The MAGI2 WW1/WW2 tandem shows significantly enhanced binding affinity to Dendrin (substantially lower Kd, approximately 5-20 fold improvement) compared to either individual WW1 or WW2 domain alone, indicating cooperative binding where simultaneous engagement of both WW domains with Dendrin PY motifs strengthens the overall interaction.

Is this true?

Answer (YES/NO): NO